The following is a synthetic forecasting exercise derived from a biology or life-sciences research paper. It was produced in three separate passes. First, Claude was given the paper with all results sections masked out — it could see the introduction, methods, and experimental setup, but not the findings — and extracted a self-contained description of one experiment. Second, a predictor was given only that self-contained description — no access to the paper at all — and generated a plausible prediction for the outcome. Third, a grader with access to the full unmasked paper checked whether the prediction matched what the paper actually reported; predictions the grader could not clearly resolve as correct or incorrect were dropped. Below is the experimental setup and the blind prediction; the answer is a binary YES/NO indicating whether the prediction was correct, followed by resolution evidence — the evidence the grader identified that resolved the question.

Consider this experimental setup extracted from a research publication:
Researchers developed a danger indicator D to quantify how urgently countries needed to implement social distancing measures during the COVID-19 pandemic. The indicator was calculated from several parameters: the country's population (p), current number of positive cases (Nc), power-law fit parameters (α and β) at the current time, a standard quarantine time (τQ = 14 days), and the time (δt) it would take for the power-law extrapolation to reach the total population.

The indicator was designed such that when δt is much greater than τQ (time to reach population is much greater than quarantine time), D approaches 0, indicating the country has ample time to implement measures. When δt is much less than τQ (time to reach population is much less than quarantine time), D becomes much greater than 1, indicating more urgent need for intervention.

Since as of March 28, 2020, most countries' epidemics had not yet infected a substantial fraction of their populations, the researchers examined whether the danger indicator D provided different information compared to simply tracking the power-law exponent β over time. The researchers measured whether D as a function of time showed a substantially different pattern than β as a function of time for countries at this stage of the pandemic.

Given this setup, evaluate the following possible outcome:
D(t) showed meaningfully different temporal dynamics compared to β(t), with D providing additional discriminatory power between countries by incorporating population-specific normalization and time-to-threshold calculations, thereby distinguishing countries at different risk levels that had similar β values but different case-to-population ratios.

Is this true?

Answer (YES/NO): NO